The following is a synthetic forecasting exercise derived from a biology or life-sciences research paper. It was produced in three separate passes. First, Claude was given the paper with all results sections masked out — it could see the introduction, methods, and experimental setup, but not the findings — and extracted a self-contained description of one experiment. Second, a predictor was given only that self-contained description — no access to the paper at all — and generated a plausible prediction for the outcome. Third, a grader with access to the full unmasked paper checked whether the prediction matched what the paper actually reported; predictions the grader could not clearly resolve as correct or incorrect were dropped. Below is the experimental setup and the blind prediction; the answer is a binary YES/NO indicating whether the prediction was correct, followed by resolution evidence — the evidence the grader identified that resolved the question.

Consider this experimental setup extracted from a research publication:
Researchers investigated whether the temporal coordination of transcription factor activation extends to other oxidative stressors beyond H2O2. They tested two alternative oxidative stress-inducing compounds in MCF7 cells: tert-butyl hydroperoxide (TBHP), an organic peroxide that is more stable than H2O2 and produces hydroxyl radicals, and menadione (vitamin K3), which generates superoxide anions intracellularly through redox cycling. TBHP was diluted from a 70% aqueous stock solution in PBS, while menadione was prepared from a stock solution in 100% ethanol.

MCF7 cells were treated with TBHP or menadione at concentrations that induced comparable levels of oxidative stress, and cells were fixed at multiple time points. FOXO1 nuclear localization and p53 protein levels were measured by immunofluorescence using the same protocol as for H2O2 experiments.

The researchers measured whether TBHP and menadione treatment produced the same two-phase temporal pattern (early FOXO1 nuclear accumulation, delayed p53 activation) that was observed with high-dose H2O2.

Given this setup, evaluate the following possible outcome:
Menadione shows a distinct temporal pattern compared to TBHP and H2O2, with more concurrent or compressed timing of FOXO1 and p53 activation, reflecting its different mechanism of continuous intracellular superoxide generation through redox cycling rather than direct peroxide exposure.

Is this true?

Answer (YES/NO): NO